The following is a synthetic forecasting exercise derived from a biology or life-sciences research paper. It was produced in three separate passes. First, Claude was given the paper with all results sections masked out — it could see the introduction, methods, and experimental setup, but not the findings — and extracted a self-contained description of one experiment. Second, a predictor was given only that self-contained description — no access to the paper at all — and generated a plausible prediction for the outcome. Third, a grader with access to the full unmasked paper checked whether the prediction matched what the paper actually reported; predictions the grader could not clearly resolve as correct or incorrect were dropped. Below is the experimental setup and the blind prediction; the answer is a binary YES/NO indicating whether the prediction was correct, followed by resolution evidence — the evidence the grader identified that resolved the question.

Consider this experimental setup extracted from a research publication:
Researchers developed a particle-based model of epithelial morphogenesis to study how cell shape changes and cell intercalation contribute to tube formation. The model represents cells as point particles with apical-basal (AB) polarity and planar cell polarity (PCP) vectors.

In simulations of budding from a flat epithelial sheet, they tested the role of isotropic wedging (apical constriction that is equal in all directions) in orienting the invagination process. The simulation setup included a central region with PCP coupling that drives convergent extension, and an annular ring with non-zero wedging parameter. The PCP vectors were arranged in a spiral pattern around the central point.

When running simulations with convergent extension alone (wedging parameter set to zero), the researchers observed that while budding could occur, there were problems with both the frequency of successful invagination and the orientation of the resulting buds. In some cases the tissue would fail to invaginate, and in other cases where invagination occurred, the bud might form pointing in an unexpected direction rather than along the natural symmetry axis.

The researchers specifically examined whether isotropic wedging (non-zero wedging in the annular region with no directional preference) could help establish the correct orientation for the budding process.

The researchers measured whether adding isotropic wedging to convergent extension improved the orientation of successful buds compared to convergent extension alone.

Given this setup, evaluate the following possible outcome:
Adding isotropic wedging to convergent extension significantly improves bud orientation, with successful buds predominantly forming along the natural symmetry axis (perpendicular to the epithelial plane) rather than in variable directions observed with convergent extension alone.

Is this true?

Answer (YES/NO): YES